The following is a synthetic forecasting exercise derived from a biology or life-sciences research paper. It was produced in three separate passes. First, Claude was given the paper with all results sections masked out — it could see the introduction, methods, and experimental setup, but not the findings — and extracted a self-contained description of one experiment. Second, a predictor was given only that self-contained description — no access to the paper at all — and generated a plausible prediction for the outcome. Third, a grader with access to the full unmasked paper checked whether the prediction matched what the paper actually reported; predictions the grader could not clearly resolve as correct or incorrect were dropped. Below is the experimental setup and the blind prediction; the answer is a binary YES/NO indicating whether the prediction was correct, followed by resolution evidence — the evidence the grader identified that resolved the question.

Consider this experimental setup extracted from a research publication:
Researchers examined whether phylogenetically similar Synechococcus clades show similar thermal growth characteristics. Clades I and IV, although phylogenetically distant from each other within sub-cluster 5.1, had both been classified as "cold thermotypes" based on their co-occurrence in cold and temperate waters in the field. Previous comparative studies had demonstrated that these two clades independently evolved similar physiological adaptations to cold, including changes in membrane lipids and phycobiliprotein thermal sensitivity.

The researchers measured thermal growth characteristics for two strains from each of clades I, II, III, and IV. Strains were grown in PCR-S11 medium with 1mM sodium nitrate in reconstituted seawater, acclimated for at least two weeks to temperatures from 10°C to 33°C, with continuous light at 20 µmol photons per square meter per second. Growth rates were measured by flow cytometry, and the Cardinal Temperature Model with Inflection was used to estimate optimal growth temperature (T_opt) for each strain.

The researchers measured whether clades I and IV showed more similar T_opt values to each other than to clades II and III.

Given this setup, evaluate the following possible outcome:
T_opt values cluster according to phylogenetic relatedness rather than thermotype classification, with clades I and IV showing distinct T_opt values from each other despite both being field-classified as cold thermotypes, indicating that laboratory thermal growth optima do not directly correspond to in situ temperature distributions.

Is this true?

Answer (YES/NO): NO